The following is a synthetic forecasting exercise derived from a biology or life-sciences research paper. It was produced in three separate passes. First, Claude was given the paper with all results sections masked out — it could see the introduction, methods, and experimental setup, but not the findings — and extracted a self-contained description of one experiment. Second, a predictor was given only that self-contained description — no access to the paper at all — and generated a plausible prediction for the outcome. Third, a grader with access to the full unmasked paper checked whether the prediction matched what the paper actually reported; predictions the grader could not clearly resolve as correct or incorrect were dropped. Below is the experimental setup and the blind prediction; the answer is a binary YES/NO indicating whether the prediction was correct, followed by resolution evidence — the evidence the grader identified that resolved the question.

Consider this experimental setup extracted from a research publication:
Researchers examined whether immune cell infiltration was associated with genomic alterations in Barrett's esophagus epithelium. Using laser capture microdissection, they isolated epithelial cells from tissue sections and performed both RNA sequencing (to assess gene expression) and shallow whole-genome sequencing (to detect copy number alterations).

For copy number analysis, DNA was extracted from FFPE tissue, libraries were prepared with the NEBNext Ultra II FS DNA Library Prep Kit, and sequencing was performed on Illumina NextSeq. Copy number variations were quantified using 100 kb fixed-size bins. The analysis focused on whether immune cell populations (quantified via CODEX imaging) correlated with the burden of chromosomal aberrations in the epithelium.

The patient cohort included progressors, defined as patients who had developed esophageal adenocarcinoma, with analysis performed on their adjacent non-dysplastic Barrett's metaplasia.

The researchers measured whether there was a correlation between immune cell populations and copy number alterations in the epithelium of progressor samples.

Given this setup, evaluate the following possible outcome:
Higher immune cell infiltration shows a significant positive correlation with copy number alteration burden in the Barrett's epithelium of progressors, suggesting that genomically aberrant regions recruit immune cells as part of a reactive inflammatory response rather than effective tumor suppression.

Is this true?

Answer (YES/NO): NO